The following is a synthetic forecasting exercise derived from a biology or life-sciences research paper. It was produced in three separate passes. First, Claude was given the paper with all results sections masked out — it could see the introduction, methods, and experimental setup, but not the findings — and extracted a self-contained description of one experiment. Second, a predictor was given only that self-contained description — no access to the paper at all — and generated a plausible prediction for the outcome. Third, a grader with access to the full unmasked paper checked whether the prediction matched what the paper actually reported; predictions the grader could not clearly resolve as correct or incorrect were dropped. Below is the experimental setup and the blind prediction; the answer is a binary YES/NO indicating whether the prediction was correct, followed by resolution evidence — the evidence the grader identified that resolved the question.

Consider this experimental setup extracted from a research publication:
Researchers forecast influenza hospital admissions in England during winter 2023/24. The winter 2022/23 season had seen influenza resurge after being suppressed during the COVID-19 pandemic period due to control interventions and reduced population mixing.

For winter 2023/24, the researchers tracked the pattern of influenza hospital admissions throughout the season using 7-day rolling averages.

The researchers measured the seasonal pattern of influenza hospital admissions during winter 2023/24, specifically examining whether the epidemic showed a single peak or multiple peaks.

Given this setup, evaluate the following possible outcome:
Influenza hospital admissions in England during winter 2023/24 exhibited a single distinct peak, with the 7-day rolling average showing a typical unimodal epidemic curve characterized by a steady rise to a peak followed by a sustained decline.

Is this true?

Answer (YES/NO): NO